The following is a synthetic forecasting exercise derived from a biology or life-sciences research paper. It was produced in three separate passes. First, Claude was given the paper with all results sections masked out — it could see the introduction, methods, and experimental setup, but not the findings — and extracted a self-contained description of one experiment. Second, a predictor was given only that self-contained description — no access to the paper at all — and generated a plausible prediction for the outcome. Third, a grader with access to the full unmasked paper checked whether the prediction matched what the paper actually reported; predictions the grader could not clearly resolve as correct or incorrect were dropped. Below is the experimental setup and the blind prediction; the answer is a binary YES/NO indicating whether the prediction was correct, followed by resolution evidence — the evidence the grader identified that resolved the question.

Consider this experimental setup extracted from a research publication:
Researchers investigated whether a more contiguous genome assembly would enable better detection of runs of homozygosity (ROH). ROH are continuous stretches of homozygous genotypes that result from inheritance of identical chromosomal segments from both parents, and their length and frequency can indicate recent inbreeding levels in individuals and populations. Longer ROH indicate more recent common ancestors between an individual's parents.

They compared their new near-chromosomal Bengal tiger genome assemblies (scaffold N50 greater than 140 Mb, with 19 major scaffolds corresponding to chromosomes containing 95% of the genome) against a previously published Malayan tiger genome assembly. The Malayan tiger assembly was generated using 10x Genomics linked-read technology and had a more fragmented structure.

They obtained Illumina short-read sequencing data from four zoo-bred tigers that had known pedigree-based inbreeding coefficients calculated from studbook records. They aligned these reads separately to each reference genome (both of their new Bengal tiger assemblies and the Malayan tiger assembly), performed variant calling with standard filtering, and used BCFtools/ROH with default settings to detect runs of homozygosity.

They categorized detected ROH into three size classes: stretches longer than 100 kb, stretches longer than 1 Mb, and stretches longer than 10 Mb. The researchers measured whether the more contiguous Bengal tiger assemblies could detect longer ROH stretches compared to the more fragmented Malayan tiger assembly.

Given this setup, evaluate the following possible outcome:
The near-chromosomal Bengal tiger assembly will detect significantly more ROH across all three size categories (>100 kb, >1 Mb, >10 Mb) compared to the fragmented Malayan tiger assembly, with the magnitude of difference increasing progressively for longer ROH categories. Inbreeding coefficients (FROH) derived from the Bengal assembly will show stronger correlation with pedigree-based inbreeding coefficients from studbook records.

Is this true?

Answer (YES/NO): NO